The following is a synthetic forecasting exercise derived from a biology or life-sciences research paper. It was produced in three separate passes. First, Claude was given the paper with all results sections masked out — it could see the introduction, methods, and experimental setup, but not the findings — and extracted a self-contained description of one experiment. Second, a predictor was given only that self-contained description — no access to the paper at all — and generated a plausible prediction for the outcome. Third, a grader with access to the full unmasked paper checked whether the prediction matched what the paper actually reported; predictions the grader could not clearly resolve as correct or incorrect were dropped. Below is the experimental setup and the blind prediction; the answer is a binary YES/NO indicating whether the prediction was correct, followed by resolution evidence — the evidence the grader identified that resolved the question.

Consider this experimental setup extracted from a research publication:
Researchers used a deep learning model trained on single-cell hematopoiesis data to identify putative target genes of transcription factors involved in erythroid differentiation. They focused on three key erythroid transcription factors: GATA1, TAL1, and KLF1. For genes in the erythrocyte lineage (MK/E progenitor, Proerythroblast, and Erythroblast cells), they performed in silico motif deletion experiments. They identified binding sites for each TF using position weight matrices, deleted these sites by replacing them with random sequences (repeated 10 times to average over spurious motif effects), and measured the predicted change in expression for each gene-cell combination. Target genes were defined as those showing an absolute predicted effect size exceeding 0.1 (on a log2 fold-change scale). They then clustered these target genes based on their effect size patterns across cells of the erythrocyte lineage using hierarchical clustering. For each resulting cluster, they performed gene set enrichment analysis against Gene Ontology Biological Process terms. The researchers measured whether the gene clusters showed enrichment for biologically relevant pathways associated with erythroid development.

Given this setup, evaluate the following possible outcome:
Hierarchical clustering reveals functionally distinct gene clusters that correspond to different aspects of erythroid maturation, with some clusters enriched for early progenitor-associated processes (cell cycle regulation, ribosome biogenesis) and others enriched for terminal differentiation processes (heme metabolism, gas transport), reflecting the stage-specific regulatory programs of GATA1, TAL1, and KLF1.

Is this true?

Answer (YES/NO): NO